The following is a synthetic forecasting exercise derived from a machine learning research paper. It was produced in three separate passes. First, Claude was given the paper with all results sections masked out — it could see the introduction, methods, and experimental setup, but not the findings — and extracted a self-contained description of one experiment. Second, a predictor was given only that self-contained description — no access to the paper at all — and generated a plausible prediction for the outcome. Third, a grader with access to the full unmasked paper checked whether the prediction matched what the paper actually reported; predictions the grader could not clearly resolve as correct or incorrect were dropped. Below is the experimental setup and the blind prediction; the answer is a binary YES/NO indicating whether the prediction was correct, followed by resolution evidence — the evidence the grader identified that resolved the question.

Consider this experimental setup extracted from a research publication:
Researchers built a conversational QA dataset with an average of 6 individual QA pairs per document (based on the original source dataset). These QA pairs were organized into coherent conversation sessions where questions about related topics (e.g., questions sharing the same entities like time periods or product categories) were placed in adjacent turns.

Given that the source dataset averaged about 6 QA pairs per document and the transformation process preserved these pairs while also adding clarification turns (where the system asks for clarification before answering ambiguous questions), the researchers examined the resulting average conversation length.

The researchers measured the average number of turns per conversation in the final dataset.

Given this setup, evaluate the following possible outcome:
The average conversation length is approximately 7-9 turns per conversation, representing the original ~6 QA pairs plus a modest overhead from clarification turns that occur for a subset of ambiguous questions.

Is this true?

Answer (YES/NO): YES